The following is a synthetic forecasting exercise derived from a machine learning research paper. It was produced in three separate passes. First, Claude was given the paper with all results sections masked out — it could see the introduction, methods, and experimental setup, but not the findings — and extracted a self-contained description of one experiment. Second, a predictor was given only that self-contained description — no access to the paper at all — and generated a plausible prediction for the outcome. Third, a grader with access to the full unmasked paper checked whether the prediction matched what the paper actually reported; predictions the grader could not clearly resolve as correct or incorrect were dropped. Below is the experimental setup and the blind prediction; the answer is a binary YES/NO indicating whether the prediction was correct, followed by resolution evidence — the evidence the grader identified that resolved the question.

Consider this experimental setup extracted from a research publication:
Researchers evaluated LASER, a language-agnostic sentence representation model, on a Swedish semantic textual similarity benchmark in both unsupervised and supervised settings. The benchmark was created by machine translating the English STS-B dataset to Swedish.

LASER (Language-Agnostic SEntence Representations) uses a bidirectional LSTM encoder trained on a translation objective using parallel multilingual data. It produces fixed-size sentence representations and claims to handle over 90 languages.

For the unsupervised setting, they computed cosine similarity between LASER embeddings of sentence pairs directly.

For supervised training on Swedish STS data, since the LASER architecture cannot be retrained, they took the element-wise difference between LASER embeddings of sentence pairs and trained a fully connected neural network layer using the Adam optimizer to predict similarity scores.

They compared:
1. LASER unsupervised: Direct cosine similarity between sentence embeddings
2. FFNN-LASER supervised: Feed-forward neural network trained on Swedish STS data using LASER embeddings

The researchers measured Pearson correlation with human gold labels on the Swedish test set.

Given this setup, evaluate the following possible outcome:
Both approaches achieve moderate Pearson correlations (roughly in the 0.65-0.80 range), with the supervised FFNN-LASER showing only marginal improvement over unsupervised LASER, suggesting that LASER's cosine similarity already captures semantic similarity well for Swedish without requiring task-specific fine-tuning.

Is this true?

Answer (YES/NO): NO